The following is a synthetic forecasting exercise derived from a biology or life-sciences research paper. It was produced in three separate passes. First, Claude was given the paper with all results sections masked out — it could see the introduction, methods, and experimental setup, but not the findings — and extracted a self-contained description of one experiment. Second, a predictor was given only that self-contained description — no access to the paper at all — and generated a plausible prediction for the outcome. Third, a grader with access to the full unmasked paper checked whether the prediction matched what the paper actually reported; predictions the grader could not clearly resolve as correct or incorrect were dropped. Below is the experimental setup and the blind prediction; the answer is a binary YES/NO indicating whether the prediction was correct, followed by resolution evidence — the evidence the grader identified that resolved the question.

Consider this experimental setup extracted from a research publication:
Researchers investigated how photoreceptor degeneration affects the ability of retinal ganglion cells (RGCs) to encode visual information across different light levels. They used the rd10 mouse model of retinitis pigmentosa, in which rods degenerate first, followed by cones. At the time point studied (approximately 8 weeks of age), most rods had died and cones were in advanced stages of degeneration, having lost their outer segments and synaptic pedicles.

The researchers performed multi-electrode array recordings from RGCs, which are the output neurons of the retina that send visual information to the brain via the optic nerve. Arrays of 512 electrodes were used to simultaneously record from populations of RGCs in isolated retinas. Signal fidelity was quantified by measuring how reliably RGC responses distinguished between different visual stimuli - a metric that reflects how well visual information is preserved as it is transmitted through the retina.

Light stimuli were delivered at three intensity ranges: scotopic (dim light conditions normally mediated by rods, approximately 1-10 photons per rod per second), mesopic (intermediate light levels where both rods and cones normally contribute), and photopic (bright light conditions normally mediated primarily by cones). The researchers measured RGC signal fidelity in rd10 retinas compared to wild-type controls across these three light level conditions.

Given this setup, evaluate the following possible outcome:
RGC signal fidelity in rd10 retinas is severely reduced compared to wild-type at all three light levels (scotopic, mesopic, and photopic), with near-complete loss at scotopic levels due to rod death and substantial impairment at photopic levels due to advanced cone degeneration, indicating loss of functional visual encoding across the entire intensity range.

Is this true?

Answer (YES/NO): NO